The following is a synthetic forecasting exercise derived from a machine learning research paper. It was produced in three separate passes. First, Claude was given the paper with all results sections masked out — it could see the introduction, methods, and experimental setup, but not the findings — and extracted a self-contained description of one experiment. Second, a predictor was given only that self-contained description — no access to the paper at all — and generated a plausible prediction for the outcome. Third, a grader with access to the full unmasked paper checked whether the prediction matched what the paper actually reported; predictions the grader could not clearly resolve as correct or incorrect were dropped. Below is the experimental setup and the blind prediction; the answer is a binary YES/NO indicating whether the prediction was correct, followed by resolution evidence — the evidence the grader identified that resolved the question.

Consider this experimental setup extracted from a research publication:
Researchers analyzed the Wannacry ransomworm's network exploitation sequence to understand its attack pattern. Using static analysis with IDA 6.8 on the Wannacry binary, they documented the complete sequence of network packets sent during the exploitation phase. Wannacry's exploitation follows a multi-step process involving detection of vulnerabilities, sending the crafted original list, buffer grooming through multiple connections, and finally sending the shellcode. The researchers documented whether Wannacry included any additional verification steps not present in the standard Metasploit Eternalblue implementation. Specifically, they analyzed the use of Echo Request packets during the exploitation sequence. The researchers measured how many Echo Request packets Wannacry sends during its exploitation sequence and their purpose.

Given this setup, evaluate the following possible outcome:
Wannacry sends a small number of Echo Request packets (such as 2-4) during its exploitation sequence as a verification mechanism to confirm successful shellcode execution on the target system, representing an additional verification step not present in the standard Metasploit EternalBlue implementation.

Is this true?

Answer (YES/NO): NO